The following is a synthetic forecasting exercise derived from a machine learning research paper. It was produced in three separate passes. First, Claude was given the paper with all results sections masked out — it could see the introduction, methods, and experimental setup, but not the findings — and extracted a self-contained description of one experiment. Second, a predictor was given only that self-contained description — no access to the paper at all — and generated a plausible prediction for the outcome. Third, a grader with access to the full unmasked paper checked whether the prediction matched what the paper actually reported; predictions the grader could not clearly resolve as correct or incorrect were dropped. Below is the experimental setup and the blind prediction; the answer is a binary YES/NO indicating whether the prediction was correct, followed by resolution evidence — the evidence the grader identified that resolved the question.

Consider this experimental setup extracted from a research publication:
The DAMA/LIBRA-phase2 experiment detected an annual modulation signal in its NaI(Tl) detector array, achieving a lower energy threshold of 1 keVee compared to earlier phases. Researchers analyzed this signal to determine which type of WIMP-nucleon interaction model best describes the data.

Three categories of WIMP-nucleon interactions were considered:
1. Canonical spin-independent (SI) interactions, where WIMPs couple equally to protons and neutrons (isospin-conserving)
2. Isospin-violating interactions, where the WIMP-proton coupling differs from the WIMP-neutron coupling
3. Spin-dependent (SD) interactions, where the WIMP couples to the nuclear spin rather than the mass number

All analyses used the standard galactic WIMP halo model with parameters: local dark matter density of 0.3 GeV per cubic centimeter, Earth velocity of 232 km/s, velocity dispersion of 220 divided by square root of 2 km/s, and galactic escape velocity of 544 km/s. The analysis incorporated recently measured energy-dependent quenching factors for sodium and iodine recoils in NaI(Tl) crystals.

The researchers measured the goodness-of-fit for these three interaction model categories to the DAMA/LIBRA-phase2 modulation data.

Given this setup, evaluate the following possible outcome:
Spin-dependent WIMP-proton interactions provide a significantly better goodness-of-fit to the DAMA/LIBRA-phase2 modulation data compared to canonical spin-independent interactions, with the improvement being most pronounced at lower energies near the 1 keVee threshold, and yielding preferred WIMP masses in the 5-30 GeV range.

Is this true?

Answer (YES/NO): NO